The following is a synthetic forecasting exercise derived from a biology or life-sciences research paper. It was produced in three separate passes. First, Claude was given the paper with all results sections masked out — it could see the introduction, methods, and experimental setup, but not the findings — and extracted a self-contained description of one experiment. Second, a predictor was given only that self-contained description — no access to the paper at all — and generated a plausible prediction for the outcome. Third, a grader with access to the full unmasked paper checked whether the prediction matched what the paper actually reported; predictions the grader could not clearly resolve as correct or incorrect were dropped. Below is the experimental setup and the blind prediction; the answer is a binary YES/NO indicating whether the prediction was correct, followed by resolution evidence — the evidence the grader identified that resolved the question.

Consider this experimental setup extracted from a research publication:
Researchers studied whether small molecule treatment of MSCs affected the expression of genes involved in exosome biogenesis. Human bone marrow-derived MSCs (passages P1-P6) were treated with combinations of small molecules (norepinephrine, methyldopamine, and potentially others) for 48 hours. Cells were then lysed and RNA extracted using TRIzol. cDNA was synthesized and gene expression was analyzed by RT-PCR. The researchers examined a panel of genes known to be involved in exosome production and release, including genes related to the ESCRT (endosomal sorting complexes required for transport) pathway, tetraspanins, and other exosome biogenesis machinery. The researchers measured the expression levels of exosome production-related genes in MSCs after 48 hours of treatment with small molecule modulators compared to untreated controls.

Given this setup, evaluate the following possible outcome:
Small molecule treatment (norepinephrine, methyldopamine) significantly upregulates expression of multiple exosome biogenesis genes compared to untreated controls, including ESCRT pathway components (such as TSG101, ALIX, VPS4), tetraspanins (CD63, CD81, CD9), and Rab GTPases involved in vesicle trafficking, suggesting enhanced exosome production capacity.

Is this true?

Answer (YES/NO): NO